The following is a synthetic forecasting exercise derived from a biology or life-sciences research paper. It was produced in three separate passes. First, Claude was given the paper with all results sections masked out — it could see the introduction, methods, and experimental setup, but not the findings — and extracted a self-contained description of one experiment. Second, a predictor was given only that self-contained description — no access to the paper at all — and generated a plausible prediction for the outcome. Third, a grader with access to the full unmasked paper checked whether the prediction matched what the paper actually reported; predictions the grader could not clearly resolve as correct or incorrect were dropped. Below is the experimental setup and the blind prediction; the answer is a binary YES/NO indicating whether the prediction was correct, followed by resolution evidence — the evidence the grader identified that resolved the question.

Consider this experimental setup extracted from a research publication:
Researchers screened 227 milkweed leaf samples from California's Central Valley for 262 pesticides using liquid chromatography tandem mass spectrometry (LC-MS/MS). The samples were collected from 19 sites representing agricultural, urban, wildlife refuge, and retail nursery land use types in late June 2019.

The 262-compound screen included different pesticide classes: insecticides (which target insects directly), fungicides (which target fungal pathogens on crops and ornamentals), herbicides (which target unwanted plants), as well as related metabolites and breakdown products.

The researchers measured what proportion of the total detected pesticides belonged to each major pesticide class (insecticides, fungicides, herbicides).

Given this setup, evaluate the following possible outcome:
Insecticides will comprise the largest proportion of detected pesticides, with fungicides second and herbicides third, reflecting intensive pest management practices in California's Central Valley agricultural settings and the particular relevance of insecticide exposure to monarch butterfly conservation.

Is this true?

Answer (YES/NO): NO